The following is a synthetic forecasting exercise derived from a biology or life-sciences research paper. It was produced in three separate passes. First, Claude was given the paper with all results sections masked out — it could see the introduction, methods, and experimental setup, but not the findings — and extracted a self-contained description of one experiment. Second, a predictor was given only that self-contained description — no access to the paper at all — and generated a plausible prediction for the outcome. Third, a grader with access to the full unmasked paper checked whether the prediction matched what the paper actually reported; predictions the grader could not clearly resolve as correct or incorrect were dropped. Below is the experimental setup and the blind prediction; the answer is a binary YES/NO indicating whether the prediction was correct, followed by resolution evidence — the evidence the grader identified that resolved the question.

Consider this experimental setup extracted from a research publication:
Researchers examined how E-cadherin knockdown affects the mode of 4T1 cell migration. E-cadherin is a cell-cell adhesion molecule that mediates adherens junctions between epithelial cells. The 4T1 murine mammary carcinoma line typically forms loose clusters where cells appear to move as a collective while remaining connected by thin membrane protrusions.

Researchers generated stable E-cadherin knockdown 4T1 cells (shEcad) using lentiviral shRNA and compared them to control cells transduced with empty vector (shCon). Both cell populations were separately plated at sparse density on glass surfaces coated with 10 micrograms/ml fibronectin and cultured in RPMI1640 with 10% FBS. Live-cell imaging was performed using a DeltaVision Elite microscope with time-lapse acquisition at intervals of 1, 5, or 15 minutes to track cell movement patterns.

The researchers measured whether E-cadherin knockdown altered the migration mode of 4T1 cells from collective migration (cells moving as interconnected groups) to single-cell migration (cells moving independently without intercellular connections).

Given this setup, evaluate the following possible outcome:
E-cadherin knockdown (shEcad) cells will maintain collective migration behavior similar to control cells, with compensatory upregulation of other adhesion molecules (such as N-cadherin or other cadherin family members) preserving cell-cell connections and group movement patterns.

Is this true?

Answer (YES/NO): NO